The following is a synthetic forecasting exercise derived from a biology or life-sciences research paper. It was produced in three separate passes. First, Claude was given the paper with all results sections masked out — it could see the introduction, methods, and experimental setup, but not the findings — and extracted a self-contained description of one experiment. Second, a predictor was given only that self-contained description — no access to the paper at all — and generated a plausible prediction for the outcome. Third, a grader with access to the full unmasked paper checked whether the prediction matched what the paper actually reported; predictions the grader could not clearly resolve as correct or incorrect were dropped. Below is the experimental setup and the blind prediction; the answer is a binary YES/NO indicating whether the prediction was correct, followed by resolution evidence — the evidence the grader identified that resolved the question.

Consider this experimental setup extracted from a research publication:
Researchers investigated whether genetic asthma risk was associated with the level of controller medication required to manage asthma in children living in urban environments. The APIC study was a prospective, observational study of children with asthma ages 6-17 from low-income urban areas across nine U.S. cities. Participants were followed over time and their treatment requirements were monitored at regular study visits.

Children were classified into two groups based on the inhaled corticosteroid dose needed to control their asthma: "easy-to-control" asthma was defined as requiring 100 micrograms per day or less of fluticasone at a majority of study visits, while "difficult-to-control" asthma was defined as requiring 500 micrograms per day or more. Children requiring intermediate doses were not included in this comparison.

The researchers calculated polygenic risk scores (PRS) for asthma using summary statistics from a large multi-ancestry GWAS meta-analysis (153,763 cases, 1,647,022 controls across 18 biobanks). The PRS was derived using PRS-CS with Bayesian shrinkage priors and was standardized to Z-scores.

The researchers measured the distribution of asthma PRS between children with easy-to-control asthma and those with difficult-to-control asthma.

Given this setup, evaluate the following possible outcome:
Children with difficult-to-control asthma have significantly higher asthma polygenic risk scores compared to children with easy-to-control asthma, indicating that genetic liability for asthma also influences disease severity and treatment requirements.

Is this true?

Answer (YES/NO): YES